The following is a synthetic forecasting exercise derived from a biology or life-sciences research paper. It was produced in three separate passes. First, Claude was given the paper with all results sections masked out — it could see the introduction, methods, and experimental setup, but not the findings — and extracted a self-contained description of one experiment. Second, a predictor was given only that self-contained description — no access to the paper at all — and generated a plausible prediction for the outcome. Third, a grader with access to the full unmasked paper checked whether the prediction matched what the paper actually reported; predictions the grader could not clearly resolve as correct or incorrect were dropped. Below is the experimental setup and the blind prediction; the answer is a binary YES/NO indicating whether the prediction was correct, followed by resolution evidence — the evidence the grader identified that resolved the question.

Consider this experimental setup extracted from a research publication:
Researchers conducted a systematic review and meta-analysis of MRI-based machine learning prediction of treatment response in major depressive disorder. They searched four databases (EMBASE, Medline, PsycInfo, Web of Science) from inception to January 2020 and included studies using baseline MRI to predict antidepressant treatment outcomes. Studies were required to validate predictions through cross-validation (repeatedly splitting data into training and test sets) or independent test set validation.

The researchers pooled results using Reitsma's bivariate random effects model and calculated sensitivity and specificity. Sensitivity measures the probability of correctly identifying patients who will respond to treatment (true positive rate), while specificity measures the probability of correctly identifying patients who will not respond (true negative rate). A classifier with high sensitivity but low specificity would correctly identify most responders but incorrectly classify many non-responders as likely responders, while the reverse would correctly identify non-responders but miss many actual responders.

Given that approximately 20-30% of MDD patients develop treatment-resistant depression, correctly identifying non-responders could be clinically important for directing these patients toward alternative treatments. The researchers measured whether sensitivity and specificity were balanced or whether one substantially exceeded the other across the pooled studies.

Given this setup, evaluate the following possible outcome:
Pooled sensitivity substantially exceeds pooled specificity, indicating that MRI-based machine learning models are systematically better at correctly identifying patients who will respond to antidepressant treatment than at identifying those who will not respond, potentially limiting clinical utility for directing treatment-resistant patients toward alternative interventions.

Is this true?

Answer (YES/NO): NO